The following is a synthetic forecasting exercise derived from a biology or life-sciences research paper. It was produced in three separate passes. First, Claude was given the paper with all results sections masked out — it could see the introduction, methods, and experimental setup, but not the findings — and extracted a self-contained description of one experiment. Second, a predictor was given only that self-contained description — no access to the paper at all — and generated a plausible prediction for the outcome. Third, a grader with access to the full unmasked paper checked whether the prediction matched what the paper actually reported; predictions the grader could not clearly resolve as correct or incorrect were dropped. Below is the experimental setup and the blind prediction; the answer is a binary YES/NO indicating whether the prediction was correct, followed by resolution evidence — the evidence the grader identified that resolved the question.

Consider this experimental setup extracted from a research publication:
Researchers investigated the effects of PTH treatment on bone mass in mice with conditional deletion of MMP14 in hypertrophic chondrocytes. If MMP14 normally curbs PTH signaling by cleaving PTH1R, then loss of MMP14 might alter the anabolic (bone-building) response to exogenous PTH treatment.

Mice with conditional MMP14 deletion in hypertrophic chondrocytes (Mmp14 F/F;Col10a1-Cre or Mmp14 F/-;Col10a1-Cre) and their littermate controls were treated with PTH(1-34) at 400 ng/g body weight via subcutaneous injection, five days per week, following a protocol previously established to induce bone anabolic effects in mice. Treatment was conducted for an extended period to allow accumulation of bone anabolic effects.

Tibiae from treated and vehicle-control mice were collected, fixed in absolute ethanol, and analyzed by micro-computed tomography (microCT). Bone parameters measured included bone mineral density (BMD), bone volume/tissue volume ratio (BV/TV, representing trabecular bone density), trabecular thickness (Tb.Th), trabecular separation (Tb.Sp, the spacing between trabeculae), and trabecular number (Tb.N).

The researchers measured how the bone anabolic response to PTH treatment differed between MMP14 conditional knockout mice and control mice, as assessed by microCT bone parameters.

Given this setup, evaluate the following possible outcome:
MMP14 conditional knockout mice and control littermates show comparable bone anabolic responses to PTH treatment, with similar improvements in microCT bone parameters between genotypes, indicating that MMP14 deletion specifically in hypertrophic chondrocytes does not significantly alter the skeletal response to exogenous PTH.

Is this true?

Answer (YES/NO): NO